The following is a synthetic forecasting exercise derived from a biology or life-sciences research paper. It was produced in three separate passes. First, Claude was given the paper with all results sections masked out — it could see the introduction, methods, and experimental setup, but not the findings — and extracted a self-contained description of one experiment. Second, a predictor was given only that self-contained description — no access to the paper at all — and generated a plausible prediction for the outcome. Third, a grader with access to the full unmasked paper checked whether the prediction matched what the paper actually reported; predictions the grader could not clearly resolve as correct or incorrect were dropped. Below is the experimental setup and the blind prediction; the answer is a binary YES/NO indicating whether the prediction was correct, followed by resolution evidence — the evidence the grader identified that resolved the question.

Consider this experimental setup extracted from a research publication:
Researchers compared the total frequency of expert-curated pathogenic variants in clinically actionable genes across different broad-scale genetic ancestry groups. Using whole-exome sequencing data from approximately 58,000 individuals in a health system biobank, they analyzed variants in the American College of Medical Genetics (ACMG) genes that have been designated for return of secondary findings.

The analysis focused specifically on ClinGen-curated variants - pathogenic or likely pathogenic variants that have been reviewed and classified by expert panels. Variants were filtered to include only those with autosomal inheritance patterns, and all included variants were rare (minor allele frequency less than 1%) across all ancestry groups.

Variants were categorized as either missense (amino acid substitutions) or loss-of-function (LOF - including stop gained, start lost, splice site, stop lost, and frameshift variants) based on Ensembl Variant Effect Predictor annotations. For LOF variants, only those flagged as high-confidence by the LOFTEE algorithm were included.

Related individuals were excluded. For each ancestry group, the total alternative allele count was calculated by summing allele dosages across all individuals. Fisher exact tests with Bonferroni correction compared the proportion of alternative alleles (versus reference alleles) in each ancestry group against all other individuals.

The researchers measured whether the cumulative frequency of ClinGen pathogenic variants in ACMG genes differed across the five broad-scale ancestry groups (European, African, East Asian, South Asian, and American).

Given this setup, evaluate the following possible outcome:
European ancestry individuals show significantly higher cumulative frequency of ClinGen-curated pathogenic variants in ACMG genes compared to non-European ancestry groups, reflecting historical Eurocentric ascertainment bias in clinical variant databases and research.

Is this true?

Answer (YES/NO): NO